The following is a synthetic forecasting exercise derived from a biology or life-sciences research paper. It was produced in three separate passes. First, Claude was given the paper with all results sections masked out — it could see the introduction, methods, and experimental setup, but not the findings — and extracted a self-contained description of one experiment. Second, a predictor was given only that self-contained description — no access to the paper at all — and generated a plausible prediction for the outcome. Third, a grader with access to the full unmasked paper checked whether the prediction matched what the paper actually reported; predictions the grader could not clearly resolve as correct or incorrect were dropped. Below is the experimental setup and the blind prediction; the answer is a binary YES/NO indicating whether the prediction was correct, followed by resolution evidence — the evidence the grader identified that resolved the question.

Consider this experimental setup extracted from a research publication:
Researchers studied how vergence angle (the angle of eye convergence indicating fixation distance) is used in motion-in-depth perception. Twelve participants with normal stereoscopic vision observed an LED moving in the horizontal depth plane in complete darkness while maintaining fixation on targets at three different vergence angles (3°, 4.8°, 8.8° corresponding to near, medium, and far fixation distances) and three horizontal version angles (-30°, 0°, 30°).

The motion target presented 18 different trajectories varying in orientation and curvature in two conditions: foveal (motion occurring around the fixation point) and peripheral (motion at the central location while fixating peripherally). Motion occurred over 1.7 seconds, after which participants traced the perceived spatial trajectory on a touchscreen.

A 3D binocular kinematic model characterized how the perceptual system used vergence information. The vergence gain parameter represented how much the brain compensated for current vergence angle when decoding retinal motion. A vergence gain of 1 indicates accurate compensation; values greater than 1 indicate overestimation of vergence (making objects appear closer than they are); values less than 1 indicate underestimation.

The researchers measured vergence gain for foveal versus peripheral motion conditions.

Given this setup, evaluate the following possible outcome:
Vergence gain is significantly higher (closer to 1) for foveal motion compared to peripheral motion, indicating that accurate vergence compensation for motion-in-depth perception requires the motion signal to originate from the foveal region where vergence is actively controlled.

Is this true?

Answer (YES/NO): NO